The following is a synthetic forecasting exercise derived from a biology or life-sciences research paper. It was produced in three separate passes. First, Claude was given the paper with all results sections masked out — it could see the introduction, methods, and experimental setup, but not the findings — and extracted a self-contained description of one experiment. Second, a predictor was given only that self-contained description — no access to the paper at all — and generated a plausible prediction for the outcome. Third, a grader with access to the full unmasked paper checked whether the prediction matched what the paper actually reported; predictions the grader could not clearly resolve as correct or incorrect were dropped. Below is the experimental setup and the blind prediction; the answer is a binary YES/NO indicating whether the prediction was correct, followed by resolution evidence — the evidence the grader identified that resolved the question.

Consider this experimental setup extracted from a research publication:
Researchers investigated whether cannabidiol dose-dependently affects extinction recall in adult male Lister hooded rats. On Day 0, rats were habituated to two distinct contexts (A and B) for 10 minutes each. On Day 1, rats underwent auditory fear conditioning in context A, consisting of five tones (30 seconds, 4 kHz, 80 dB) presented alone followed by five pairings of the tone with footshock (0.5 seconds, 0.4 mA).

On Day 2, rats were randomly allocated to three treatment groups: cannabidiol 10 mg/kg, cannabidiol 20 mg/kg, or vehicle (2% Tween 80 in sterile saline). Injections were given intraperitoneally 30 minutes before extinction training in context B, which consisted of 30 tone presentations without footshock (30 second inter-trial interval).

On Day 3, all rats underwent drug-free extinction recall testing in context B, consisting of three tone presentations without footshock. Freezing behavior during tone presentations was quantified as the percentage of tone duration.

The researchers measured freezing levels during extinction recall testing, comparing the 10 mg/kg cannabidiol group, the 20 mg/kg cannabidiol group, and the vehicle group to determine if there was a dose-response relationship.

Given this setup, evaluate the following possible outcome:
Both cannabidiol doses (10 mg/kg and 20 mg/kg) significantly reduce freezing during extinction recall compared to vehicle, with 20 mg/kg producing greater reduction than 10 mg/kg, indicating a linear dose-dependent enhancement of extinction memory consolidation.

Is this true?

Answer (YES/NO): NO